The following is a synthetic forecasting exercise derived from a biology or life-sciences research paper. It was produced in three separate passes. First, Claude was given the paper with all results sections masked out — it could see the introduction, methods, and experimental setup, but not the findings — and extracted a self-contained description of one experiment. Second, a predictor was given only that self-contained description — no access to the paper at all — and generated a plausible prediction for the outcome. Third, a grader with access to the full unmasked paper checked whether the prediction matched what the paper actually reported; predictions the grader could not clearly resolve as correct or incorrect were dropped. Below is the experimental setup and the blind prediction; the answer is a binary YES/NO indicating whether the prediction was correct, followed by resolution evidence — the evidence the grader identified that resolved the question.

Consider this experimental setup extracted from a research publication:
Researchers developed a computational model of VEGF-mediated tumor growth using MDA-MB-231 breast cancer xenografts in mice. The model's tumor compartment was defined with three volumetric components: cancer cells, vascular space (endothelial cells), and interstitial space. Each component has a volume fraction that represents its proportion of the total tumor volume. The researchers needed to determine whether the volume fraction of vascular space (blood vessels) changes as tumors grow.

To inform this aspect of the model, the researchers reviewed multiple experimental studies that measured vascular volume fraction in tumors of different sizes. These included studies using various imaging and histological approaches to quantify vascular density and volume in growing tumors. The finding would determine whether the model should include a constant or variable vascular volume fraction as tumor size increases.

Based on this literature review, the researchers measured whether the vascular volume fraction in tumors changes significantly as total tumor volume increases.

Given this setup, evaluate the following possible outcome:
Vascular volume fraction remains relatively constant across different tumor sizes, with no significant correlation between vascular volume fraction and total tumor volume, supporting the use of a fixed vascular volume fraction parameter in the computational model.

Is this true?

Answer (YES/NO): YES